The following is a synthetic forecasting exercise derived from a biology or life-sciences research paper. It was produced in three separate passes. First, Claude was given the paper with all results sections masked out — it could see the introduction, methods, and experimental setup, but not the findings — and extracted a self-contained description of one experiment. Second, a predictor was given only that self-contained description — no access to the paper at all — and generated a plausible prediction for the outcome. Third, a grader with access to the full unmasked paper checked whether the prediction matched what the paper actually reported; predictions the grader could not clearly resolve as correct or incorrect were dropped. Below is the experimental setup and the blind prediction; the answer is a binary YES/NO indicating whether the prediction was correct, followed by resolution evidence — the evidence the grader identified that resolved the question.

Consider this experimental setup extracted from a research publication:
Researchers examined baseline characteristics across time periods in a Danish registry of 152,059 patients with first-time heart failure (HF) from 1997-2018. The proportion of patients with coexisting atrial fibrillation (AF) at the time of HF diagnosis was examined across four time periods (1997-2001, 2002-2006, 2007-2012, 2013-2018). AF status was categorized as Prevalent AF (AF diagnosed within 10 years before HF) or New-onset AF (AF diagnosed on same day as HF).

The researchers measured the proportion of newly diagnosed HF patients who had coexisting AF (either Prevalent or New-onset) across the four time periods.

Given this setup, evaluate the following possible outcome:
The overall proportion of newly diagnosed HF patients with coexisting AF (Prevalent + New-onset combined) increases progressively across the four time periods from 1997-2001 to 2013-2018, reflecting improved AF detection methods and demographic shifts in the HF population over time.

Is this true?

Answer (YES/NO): YES